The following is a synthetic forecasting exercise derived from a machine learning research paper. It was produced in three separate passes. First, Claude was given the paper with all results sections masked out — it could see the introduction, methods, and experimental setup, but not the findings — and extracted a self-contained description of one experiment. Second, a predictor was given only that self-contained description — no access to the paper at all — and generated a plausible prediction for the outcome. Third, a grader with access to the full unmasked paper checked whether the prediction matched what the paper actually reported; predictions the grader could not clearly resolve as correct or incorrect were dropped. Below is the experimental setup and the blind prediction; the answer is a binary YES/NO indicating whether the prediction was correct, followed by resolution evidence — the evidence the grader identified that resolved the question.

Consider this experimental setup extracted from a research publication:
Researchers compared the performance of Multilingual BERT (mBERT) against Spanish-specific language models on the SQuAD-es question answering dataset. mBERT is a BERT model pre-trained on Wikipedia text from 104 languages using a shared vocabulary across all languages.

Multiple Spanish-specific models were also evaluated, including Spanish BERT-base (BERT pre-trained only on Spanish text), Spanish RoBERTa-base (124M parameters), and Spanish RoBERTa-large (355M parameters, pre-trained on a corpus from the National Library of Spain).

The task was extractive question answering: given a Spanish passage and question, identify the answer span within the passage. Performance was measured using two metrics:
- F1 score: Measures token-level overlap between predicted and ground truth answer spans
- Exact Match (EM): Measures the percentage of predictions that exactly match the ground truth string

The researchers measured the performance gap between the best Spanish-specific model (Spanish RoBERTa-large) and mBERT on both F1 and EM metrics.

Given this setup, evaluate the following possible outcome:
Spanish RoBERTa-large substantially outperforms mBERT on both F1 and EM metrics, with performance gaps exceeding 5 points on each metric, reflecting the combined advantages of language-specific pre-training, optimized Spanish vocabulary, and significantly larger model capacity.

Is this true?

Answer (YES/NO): YES